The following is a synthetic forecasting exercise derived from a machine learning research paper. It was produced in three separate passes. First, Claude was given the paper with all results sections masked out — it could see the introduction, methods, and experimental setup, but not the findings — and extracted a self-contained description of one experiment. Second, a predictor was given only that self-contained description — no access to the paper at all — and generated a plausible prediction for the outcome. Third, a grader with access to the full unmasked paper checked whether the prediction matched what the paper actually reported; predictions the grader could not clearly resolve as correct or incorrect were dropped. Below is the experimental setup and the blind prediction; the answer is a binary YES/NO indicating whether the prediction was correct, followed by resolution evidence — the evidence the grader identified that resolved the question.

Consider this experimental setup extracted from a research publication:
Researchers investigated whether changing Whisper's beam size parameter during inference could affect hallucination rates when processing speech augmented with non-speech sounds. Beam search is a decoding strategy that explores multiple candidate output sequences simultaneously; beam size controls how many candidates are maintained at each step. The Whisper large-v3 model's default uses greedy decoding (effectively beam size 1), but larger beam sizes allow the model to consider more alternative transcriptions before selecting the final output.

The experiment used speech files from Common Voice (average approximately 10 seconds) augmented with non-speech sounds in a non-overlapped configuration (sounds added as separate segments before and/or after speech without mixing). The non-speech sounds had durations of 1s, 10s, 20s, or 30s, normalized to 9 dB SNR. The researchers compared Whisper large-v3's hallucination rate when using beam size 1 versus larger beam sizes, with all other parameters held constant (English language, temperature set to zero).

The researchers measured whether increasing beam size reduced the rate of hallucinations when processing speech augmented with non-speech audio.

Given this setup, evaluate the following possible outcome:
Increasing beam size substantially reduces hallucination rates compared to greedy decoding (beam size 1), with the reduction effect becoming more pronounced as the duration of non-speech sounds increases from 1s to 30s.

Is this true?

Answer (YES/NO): NO